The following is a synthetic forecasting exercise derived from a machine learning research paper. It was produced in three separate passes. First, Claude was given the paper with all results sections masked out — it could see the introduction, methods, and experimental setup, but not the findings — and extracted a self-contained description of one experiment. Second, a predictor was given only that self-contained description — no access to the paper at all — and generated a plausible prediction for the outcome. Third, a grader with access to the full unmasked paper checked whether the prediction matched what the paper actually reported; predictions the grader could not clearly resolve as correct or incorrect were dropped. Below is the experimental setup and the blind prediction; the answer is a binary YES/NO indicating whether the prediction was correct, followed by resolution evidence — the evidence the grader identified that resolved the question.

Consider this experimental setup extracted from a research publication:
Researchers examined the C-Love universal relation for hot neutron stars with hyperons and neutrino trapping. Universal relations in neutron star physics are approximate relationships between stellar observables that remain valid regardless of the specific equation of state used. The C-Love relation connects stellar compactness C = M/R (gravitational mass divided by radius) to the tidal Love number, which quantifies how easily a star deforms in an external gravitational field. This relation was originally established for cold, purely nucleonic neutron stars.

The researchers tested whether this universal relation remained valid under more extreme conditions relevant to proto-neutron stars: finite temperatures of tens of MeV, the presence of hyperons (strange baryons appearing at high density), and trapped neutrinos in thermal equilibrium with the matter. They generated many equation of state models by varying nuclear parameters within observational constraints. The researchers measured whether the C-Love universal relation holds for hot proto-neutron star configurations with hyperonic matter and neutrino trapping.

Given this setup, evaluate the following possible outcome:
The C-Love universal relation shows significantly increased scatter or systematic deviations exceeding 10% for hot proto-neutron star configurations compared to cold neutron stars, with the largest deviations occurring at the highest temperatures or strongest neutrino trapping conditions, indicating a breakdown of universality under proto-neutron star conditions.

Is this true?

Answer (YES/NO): NO